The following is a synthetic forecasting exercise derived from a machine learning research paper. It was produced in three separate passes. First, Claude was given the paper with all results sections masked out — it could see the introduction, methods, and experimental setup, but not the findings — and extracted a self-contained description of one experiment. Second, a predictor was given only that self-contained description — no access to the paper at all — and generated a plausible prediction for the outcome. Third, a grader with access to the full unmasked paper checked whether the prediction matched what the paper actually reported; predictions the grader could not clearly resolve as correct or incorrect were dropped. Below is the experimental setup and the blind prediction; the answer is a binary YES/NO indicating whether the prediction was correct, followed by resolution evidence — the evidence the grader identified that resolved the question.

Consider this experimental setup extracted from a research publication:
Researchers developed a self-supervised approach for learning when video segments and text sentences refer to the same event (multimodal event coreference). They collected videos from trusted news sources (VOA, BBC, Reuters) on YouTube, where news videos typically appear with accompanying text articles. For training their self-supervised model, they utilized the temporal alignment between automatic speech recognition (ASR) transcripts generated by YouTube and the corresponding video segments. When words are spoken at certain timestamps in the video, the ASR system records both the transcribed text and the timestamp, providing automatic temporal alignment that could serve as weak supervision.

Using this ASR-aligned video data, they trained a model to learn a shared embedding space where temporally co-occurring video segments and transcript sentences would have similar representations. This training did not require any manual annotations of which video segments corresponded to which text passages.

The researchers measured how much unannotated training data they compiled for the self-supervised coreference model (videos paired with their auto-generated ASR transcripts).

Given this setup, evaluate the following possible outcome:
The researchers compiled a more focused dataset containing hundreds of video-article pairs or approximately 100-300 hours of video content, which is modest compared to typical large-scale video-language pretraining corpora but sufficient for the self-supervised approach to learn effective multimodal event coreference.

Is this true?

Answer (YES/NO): NO